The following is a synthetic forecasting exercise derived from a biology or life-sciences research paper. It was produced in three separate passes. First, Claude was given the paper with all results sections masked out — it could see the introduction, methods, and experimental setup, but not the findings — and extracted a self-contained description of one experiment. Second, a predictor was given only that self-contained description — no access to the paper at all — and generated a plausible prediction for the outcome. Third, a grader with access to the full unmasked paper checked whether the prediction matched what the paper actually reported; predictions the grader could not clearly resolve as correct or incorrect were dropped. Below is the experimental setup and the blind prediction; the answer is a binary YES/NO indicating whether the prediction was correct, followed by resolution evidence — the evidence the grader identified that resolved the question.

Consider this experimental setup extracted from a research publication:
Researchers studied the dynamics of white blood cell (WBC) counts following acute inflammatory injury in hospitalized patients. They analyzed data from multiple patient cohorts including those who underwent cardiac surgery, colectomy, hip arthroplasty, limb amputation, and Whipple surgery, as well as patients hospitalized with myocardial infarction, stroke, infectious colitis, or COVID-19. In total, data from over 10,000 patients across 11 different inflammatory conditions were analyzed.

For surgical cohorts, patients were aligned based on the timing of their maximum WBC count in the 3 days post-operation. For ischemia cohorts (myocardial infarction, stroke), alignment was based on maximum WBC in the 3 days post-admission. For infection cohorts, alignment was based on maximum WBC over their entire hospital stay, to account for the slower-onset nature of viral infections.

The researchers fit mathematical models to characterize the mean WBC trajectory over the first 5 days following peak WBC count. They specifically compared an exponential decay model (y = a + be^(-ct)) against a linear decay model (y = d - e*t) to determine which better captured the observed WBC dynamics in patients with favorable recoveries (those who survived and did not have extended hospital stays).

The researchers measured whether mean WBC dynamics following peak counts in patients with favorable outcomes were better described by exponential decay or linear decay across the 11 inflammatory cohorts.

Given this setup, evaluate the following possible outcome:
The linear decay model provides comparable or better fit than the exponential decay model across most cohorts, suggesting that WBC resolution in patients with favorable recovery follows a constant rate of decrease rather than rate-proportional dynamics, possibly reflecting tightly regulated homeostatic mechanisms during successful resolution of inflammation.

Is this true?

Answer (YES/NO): NO